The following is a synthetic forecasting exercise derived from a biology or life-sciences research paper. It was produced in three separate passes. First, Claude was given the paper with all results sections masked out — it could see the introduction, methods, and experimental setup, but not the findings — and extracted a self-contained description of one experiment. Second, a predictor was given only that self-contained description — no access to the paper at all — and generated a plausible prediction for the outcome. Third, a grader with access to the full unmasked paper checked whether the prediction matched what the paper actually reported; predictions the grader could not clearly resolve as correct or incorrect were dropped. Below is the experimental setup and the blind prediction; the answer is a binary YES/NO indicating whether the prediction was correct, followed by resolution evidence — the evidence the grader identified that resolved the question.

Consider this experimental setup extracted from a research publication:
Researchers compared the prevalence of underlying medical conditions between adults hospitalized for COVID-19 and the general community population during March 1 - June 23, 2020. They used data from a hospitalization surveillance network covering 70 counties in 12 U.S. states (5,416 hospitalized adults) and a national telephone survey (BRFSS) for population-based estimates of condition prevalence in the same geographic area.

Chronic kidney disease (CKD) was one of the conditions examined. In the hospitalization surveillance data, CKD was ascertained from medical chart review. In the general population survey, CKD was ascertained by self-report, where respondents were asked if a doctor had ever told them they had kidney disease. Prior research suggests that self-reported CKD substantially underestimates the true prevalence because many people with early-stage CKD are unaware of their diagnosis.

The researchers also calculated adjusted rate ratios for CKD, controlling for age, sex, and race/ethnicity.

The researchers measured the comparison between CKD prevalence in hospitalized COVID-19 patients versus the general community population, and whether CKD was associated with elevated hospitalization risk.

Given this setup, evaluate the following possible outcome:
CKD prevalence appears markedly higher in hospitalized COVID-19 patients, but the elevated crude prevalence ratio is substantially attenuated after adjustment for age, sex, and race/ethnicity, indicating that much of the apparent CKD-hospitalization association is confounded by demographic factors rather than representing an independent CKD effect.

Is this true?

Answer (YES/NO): NO